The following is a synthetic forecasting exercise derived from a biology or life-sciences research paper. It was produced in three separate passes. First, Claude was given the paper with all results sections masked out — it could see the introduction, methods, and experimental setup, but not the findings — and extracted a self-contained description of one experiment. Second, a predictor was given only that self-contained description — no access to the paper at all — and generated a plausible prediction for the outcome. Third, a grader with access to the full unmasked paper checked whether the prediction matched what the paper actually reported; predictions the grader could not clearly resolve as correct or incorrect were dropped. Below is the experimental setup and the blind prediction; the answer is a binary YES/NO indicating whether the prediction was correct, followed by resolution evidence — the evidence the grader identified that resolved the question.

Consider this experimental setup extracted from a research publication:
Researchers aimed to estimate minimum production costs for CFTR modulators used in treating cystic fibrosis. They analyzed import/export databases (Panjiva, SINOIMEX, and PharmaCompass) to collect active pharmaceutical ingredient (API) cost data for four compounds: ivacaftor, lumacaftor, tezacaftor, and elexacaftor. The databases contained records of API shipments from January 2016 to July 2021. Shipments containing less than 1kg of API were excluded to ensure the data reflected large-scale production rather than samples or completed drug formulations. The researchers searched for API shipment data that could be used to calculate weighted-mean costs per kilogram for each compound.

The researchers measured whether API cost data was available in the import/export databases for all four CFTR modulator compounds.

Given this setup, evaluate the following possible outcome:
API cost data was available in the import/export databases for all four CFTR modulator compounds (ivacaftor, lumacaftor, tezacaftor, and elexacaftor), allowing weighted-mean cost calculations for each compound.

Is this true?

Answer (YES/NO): NO